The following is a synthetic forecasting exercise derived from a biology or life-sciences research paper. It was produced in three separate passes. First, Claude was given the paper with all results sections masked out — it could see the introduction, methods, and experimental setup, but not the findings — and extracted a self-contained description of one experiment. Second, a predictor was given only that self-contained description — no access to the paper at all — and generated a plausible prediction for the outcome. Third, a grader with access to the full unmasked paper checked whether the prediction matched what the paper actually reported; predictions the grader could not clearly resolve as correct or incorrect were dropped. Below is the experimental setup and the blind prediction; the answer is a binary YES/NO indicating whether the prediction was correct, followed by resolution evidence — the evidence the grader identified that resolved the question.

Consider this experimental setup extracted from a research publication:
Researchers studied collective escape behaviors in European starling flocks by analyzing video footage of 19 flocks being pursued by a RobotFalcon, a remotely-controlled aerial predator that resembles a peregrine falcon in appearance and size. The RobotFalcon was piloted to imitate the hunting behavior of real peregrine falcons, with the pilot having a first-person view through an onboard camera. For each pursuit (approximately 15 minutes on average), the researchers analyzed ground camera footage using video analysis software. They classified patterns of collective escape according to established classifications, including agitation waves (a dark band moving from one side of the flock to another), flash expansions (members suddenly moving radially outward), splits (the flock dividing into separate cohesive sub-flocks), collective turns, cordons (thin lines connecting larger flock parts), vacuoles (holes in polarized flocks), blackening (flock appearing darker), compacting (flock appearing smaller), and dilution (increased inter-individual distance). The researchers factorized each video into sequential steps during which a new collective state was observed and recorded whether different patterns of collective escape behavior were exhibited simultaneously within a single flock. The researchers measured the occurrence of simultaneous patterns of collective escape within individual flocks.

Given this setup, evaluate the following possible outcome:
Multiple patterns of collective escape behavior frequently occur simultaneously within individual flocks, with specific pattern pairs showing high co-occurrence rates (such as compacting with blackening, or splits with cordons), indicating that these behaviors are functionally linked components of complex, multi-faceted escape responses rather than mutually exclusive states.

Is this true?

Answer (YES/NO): NO